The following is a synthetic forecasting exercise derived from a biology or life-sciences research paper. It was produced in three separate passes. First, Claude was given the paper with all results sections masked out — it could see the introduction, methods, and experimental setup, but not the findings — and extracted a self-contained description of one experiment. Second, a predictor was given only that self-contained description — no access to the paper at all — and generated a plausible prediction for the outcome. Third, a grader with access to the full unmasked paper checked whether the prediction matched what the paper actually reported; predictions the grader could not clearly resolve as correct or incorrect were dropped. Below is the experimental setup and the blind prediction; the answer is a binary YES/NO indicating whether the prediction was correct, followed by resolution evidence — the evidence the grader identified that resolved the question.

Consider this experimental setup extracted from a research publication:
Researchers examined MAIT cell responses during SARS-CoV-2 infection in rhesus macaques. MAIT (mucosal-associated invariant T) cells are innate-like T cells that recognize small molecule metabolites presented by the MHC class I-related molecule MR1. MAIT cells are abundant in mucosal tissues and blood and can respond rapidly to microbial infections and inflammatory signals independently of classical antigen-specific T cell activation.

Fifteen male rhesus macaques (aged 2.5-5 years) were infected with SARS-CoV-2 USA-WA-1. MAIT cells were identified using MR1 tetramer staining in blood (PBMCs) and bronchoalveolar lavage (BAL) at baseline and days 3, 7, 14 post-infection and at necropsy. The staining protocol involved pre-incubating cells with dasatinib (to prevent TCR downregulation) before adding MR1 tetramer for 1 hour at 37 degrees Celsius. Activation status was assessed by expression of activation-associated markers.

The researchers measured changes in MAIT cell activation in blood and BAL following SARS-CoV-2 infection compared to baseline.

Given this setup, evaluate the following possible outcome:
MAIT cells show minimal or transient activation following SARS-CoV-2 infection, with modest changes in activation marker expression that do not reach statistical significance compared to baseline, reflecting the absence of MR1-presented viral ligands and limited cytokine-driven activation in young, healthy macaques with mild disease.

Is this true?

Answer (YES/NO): NO